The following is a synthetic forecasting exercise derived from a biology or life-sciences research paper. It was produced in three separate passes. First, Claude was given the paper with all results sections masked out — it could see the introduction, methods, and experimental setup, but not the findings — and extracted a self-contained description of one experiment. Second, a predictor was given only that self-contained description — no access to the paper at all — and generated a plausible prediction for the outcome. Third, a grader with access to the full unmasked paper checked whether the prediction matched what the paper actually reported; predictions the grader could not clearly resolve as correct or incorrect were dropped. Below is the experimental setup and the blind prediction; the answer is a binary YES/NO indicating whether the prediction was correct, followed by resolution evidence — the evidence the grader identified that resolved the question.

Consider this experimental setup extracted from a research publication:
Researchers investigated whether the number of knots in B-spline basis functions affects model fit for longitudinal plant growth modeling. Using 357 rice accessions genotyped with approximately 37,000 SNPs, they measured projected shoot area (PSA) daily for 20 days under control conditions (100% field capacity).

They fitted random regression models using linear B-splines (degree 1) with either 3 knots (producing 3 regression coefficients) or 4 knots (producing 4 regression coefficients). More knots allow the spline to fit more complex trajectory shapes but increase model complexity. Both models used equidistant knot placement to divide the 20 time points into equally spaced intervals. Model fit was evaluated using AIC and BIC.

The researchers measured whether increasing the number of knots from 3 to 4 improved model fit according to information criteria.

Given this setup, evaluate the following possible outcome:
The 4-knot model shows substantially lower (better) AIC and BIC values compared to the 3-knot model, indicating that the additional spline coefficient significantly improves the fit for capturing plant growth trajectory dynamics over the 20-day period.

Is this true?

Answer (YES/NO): NO